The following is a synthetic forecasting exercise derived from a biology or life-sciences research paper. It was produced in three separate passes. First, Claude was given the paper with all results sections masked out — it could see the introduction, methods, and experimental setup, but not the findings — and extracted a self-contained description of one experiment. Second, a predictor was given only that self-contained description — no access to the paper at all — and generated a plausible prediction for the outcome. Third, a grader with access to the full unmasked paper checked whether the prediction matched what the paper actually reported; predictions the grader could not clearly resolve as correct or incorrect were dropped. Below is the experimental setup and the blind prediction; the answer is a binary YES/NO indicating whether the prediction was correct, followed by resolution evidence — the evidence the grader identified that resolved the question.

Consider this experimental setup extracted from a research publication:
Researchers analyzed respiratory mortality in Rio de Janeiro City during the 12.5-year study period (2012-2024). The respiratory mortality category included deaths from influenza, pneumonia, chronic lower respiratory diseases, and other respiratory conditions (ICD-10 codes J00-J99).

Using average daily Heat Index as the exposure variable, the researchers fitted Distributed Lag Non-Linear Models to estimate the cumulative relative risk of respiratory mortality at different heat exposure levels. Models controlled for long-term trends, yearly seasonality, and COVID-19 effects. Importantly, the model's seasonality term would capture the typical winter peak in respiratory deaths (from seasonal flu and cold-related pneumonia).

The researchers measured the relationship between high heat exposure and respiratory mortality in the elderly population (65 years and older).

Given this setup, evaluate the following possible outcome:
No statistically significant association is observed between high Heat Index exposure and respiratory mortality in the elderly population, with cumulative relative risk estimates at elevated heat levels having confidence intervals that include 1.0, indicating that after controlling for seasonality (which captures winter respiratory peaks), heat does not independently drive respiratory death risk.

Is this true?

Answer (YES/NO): NO